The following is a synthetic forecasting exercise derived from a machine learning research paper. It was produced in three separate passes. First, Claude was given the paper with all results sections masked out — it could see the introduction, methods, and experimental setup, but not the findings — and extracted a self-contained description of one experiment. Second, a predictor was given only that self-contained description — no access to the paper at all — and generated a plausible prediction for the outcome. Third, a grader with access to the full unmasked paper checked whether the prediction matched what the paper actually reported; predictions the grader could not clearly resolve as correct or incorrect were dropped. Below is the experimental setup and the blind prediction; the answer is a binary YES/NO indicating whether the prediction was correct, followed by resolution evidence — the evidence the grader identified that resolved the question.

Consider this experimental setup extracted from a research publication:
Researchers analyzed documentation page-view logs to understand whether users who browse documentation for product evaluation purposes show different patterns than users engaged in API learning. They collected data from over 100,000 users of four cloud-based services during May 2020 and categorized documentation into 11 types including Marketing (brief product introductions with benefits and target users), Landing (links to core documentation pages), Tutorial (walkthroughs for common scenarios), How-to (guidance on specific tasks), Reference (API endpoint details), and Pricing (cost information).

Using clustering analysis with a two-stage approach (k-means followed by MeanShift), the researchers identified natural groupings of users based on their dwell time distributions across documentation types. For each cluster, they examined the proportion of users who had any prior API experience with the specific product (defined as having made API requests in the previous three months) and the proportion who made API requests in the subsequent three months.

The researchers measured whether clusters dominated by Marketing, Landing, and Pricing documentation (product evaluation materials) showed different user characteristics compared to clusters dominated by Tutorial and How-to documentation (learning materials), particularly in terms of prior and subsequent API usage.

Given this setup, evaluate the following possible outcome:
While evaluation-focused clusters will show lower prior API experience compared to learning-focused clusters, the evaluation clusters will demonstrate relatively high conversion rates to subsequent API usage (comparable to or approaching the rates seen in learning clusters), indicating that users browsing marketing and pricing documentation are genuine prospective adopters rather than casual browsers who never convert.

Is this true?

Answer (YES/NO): NO